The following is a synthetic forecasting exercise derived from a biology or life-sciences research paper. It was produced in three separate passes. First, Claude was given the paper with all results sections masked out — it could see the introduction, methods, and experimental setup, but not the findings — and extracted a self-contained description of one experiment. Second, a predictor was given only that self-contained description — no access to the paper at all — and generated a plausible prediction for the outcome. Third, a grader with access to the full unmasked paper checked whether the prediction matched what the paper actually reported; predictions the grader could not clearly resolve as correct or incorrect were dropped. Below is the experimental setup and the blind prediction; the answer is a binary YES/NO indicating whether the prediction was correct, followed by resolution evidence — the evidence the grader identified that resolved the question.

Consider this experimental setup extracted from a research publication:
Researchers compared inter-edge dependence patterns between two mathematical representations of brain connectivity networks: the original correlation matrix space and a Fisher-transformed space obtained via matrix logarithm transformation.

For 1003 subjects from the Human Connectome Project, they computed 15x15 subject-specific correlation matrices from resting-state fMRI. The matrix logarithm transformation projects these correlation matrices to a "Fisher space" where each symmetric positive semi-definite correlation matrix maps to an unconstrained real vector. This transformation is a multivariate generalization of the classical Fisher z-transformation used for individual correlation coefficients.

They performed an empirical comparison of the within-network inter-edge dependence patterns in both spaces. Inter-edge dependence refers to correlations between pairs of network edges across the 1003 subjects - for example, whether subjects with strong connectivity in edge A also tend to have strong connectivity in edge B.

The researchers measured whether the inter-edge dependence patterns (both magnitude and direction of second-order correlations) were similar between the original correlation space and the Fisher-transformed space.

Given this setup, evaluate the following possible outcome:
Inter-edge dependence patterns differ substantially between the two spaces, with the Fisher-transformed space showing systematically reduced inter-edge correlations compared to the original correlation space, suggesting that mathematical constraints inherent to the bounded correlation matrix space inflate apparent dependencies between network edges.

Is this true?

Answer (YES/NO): NO